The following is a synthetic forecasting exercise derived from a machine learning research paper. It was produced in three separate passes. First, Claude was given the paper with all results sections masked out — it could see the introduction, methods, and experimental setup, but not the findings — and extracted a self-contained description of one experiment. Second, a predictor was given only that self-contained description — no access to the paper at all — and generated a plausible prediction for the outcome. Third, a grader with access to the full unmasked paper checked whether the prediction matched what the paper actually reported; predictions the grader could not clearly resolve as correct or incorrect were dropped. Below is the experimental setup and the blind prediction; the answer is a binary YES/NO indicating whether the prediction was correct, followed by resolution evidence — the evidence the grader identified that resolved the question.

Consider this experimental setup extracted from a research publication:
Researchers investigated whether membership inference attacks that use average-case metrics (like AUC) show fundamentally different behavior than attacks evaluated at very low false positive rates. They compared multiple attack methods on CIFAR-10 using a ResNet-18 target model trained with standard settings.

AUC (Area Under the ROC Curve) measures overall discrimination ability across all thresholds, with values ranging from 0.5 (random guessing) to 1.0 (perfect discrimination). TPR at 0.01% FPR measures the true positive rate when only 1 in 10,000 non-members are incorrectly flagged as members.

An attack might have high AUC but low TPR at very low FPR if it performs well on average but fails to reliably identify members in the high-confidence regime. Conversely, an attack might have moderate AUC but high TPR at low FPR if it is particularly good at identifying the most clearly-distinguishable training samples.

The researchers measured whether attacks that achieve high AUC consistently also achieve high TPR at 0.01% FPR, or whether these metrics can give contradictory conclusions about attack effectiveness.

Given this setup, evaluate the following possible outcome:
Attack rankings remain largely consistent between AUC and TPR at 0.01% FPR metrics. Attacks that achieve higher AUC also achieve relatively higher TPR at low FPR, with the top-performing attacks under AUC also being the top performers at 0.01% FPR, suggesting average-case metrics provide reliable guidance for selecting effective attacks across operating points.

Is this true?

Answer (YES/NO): NO